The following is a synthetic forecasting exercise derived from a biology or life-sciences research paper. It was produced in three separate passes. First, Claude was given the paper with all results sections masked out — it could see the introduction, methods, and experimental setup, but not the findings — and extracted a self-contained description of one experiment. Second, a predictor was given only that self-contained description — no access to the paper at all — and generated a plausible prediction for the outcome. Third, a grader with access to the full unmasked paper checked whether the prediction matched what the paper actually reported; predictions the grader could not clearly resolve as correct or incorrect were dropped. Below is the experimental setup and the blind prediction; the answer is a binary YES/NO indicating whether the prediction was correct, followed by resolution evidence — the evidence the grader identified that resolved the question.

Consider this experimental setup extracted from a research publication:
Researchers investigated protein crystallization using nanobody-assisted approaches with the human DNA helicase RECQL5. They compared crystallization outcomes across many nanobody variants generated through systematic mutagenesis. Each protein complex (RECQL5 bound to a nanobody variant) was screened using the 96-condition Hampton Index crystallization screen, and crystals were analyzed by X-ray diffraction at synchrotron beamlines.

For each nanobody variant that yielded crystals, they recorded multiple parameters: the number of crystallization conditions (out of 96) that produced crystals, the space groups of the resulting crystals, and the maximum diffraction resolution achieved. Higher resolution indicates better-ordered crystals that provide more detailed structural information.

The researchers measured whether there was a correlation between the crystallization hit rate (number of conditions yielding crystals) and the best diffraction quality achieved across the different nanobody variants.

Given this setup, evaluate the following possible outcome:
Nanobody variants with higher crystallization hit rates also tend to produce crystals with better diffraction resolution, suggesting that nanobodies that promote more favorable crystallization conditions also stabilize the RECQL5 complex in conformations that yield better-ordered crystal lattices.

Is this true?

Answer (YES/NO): NO